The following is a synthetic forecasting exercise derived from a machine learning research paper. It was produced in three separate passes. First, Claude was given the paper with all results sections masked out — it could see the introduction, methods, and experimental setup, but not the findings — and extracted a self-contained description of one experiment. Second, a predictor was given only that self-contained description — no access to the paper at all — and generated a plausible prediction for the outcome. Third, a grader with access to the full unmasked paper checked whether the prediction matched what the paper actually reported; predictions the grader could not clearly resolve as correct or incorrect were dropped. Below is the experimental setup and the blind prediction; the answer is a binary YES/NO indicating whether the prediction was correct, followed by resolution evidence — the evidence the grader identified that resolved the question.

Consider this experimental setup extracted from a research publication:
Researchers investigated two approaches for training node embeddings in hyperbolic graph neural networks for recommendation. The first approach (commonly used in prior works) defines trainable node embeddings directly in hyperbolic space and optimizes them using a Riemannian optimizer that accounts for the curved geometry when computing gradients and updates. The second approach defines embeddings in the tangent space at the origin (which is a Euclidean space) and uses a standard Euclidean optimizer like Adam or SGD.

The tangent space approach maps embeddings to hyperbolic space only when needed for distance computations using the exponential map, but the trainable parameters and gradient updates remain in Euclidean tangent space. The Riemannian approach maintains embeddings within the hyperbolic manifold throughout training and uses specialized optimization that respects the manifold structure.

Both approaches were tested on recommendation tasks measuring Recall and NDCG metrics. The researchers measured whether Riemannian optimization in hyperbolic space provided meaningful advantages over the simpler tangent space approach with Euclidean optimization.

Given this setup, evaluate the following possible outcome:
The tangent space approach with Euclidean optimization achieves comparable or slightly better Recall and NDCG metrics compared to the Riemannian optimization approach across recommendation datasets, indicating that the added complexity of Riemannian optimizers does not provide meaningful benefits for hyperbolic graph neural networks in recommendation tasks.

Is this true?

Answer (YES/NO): YES